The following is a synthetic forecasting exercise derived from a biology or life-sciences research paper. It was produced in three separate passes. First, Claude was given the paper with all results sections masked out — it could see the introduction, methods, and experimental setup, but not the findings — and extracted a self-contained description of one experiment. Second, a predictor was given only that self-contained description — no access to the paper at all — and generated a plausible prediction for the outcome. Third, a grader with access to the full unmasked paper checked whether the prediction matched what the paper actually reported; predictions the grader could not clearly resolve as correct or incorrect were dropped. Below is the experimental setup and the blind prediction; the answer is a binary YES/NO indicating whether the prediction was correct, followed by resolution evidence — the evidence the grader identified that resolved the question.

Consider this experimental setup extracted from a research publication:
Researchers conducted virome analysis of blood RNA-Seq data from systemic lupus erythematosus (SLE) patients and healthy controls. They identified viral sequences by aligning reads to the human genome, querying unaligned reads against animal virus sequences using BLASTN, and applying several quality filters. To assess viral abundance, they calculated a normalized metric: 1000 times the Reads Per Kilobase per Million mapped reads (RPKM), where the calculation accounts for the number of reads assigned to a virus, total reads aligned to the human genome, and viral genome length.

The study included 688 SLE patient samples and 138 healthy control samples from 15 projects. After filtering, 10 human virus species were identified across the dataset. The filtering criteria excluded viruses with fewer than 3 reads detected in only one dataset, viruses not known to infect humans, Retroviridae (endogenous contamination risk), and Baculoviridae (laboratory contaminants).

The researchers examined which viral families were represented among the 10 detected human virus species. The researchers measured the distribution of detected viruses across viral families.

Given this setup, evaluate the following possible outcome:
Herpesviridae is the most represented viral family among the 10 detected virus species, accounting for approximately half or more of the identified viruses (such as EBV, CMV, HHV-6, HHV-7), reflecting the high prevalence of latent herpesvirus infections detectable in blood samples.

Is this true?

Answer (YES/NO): NO